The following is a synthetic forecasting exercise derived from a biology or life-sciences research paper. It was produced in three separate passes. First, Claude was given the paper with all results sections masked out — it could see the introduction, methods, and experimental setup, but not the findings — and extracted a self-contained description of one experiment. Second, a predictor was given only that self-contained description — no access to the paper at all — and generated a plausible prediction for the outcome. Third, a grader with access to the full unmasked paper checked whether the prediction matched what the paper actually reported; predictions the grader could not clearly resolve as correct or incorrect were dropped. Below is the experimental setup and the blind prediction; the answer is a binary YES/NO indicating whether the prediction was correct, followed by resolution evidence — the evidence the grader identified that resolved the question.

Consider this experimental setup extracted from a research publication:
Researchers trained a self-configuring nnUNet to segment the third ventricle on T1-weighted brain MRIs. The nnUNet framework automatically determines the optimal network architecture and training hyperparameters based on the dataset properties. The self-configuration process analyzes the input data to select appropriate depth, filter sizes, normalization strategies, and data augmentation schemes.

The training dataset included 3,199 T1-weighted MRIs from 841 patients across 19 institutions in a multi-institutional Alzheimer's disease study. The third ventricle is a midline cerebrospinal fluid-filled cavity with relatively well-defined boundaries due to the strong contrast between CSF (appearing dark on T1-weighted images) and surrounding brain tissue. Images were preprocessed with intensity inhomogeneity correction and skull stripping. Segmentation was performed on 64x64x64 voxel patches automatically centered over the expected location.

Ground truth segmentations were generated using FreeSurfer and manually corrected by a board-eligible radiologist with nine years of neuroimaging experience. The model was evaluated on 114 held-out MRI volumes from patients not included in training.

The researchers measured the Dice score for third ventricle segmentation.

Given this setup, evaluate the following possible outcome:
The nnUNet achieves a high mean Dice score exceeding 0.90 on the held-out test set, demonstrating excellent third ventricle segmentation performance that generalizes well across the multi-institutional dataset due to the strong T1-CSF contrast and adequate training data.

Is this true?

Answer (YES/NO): YES